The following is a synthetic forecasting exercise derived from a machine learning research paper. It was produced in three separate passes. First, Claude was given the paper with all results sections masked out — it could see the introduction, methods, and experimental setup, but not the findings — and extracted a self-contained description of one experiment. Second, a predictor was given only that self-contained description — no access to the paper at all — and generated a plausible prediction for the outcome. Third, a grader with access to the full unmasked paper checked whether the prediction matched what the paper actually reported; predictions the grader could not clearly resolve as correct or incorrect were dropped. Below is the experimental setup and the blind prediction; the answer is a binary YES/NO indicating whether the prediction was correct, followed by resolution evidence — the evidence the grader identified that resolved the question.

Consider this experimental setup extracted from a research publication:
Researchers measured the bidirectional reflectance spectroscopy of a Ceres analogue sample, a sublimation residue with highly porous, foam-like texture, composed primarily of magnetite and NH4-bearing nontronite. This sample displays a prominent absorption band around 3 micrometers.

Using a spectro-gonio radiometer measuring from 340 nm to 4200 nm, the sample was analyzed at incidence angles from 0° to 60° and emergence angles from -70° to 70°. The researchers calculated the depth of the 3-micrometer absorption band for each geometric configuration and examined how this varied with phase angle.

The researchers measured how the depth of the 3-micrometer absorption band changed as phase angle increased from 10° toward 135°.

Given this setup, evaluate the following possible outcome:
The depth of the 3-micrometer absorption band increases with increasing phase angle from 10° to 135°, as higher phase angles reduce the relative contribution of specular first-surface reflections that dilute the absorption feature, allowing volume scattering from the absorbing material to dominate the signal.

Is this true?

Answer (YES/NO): NO